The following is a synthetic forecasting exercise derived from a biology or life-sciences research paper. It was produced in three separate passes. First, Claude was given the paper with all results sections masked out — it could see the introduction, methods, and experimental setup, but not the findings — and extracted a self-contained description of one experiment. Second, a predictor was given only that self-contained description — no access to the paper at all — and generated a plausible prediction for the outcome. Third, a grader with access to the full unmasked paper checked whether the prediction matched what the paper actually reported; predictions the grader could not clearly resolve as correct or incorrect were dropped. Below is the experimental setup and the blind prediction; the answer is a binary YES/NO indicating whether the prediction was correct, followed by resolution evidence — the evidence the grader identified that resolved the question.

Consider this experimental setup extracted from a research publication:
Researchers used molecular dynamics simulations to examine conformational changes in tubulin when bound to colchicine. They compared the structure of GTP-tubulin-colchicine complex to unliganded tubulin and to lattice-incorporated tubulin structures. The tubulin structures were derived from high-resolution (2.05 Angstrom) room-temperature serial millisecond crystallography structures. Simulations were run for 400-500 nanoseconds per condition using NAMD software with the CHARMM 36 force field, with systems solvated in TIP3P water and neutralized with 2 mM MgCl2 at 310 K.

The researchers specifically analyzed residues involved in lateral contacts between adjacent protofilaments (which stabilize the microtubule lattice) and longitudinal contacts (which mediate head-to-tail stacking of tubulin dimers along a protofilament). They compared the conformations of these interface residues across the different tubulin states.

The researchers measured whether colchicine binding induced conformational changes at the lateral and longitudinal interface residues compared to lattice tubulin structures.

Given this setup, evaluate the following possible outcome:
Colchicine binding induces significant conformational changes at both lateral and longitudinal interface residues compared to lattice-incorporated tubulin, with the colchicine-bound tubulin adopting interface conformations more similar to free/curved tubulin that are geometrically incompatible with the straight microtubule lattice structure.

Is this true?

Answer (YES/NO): YES